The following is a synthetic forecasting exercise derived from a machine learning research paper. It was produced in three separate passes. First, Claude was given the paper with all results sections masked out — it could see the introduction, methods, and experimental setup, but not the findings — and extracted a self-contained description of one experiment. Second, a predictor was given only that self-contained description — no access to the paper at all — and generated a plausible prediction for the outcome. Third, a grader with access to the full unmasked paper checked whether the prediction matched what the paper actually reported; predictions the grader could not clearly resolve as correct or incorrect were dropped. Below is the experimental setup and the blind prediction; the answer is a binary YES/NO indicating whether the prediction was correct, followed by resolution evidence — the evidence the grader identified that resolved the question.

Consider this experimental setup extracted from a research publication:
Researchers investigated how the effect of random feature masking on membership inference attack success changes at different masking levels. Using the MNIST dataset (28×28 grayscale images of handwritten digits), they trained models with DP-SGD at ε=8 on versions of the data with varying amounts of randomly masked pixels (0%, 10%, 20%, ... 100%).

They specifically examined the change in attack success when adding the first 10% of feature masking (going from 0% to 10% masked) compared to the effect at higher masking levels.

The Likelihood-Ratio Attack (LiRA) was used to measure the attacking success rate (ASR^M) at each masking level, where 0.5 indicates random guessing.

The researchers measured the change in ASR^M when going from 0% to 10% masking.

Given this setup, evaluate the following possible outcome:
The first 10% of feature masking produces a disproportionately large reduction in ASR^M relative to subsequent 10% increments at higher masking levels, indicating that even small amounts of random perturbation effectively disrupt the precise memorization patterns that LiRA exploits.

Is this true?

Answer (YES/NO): NO